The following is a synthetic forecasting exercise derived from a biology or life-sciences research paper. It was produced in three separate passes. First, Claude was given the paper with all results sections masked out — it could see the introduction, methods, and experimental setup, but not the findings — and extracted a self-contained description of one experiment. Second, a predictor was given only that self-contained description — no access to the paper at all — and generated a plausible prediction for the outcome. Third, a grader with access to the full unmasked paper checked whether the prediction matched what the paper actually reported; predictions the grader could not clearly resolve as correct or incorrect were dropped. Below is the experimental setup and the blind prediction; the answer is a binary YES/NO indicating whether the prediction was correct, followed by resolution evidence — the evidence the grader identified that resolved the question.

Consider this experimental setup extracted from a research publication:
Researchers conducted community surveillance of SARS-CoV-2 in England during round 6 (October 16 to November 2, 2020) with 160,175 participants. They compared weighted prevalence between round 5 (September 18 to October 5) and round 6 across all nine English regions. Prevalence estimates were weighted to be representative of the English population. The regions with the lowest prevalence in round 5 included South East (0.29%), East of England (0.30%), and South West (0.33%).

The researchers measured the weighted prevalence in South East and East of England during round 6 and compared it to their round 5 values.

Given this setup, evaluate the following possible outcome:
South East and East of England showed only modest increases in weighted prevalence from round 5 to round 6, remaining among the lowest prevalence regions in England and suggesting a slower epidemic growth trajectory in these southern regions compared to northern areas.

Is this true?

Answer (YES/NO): NO